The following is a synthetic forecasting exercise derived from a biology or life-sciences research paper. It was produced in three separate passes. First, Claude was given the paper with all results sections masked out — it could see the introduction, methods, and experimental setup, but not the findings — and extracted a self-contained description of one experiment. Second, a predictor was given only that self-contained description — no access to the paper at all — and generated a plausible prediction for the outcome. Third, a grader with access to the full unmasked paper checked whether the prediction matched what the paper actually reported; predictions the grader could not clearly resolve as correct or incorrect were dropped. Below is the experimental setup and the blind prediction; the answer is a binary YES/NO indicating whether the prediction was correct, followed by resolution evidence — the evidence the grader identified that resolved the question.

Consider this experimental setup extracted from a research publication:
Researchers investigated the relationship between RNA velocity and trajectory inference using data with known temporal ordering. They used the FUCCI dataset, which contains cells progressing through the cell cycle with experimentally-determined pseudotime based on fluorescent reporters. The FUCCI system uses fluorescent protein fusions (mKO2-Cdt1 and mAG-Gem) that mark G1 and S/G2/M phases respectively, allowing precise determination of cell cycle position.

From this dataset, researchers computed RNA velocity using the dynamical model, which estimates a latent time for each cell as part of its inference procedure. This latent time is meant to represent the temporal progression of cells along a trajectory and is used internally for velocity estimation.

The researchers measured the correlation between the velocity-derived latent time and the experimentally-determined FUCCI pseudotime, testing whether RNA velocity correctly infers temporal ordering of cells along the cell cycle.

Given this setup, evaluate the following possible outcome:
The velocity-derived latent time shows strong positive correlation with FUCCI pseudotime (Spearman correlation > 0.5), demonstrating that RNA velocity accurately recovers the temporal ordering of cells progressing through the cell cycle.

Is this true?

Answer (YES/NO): NO